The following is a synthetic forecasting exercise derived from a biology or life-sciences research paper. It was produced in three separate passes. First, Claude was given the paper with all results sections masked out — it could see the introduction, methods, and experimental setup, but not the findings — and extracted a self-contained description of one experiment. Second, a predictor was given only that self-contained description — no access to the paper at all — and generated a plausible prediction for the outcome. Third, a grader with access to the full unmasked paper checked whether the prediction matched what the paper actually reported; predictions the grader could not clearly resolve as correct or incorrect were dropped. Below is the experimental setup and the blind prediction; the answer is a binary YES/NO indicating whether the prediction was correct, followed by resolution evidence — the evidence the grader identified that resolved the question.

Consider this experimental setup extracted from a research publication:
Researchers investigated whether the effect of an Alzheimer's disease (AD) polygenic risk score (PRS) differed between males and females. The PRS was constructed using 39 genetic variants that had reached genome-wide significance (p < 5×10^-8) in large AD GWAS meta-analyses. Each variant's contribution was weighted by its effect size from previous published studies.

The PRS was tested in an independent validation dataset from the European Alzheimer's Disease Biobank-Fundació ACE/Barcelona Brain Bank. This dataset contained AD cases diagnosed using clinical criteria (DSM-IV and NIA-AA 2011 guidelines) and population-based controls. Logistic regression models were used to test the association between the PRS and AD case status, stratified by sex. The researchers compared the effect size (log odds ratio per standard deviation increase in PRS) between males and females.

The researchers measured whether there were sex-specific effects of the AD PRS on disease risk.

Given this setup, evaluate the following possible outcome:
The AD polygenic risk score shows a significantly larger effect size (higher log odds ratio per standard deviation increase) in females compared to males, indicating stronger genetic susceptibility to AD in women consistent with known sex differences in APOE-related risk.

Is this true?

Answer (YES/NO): NO